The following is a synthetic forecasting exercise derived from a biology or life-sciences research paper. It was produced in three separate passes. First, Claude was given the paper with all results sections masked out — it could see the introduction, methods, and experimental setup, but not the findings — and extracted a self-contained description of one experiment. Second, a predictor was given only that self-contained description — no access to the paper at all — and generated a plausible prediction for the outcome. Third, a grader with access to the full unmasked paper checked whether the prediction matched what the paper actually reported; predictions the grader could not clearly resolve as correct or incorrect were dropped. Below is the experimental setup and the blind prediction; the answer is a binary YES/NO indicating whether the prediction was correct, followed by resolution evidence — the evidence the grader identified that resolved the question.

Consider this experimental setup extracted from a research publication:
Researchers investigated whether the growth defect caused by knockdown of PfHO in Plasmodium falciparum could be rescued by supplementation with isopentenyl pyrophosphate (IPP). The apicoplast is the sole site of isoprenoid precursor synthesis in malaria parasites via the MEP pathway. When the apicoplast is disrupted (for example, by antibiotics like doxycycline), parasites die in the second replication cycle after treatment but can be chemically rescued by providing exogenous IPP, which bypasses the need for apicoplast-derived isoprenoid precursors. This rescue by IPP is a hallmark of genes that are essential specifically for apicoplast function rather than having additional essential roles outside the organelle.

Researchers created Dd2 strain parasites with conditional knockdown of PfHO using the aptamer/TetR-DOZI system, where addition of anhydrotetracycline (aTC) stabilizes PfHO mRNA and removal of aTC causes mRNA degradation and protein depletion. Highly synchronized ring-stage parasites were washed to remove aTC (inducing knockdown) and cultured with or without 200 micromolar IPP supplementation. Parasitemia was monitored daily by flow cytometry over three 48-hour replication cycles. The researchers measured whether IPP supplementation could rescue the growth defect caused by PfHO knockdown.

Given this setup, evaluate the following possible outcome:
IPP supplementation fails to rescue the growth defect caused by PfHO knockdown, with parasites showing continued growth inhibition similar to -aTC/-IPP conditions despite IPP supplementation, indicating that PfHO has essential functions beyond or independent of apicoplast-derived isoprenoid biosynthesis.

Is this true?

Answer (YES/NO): NO